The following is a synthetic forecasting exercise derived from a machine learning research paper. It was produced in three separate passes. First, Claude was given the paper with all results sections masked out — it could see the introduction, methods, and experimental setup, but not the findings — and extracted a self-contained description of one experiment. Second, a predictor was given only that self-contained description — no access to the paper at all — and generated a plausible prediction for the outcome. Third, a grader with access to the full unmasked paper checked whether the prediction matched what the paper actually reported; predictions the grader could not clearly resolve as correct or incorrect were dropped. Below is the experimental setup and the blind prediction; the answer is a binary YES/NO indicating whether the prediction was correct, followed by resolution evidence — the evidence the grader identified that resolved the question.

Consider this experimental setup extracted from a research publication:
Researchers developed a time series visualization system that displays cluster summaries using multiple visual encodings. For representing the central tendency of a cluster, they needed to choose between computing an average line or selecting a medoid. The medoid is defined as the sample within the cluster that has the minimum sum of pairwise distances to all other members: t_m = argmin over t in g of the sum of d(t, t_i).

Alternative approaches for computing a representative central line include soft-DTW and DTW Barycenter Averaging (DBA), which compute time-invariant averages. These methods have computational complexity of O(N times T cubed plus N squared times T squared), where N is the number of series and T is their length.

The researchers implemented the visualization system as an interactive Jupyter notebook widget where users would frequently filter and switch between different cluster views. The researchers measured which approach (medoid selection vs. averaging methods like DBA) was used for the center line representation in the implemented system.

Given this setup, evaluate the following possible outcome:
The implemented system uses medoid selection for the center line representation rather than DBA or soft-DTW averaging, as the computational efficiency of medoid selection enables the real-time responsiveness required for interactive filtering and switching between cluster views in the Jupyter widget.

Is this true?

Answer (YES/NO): YES